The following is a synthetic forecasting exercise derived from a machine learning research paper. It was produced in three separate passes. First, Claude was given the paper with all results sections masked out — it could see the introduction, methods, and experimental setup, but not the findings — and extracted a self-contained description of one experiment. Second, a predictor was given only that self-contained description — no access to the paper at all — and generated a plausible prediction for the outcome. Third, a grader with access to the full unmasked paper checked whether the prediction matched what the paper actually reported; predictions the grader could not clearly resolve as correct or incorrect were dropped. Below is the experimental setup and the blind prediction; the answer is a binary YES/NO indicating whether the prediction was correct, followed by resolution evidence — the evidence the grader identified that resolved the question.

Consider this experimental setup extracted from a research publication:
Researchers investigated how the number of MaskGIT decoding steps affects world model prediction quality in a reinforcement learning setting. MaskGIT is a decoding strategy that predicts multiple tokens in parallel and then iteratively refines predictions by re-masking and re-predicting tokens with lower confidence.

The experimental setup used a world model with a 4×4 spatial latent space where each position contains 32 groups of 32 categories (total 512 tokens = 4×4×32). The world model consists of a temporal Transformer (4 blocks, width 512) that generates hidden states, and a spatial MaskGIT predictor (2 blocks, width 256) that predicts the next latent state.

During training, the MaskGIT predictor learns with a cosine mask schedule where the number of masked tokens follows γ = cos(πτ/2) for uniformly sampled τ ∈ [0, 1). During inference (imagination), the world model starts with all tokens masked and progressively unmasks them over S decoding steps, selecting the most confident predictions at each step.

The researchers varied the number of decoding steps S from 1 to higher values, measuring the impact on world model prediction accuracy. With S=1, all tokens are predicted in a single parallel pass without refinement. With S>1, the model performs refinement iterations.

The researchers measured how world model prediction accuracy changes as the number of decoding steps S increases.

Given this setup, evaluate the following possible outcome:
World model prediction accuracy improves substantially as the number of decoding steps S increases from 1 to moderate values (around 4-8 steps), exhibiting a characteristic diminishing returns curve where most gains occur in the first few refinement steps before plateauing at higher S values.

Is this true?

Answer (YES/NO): NO